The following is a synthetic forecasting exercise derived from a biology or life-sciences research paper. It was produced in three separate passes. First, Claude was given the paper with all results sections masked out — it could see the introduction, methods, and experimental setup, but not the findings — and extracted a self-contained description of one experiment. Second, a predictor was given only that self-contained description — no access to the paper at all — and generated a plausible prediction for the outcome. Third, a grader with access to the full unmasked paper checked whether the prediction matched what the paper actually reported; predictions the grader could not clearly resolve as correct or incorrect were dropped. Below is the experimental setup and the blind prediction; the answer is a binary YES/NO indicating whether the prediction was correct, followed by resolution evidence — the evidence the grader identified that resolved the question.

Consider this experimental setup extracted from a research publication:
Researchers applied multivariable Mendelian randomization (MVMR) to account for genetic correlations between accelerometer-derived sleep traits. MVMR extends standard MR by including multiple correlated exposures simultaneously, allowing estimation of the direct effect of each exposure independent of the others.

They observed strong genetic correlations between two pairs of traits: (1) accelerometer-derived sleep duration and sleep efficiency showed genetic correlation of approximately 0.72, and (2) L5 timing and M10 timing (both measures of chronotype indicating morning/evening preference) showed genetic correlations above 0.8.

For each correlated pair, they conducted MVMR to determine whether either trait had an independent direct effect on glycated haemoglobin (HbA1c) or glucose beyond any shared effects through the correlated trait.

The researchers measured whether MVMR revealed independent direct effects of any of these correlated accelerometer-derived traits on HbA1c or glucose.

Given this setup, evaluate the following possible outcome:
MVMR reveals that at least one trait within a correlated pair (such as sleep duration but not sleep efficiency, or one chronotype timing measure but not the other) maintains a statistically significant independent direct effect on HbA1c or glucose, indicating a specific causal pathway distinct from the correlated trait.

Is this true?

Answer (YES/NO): NO